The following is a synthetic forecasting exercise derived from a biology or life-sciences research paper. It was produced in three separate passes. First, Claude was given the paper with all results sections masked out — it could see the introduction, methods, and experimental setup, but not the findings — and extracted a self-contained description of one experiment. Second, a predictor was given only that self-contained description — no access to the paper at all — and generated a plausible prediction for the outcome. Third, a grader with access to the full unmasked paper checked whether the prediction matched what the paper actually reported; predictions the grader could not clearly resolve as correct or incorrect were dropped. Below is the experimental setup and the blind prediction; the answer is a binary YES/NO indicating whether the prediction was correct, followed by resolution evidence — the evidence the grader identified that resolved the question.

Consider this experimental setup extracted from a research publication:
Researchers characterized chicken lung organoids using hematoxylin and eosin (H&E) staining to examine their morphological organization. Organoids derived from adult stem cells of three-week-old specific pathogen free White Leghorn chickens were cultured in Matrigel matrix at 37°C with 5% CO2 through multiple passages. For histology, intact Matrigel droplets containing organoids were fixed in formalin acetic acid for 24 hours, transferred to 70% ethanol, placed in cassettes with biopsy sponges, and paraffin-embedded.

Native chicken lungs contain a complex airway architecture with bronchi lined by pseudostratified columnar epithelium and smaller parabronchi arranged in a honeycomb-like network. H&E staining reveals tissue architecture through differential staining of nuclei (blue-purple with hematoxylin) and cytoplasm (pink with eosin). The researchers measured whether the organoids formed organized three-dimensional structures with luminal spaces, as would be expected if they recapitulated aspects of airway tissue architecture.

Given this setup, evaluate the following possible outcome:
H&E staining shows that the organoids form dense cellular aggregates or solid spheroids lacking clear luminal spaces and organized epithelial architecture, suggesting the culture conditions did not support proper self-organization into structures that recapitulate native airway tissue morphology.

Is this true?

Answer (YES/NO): NO